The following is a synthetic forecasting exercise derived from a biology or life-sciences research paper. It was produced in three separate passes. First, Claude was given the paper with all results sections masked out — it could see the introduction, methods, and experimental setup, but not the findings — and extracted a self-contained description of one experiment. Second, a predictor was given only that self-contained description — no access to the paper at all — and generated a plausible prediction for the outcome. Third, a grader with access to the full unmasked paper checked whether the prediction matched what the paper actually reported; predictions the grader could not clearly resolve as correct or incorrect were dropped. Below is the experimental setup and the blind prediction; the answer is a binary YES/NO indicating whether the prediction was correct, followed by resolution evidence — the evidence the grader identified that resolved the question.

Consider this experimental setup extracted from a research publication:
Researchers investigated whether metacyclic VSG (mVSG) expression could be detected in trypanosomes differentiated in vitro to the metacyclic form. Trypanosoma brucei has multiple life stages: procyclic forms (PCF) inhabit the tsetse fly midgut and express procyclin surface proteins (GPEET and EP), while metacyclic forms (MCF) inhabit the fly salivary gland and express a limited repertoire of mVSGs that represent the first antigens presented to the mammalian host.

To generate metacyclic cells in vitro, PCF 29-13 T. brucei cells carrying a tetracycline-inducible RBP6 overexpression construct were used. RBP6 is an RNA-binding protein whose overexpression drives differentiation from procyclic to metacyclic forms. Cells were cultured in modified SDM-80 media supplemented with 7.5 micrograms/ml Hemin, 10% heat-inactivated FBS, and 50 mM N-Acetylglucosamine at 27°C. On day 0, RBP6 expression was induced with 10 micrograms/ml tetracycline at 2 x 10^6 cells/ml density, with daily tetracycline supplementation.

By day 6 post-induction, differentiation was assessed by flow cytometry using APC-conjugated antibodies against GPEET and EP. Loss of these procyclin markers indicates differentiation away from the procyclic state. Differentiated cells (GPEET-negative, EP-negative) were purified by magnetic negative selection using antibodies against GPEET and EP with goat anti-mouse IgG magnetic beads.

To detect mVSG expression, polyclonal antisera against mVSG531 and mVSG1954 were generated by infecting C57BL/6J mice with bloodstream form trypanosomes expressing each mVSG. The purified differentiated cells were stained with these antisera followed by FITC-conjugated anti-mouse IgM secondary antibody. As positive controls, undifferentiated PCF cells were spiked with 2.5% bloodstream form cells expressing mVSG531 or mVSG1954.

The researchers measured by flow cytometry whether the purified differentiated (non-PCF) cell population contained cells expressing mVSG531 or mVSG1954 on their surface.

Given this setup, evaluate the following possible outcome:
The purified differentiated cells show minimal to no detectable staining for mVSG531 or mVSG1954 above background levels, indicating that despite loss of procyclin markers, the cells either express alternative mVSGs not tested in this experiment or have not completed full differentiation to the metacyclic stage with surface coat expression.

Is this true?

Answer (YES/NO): NO